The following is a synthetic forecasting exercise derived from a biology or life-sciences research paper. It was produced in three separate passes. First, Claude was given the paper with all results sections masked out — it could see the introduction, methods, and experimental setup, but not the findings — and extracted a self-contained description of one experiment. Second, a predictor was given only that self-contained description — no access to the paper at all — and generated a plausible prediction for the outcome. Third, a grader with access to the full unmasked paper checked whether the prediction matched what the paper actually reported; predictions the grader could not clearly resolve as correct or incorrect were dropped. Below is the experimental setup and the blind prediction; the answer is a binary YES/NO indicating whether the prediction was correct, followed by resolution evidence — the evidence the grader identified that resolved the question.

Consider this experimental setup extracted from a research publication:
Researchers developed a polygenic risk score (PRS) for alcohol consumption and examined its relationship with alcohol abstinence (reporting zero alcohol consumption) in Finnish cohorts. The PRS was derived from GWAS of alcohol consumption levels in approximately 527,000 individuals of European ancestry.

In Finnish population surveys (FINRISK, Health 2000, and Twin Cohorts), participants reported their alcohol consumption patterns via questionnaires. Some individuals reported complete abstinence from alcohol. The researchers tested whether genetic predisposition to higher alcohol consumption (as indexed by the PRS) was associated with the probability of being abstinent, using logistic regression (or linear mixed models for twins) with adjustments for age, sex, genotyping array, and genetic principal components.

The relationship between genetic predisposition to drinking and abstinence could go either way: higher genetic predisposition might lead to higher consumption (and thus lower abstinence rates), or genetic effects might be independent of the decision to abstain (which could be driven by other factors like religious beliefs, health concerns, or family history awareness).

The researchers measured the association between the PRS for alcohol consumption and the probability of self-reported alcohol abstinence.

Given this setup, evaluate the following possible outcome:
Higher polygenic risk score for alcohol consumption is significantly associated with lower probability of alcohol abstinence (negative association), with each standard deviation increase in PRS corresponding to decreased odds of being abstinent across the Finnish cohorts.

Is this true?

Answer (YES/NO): NO